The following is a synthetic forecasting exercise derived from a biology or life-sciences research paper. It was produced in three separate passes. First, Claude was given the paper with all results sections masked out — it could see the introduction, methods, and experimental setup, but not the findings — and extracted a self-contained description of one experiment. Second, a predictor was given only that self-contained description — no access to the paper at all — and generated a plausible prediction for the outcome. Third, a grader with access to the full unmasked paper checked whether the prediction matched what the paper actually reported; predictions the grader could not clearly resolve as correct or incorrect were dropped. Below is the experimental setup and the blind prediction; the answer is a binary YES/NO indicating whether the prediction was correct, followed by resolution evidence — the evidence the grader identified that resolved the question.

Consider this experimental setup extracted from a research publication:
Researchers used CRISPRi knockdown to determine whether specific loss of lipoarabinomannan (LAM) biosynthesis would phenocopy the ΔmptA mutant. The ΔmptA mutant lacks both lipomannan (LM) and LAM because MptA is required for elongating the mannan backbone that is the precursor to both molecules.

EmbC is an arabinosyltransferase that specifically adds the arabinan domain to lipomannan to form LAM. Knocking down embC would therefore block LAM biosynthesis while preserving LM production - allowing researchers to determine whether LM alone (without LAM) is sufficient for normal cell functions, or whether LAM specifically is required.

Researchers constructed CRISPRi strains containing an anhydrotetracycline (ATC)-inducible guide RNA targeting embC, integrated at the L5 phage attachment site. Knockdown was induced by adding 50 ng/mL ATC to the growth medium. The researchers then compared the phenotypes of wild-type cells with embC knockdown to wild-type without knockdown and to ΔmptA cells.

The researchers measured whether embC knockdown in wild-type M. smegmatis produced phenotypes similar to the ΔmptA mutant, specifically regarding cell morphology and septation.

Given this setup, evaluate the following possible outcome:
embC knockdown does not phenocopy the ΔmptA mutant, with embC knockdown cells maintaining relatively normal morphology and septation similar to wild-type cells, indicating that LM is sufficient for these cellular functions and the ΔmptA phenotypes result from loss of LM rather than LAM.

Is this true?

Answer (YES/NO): NO